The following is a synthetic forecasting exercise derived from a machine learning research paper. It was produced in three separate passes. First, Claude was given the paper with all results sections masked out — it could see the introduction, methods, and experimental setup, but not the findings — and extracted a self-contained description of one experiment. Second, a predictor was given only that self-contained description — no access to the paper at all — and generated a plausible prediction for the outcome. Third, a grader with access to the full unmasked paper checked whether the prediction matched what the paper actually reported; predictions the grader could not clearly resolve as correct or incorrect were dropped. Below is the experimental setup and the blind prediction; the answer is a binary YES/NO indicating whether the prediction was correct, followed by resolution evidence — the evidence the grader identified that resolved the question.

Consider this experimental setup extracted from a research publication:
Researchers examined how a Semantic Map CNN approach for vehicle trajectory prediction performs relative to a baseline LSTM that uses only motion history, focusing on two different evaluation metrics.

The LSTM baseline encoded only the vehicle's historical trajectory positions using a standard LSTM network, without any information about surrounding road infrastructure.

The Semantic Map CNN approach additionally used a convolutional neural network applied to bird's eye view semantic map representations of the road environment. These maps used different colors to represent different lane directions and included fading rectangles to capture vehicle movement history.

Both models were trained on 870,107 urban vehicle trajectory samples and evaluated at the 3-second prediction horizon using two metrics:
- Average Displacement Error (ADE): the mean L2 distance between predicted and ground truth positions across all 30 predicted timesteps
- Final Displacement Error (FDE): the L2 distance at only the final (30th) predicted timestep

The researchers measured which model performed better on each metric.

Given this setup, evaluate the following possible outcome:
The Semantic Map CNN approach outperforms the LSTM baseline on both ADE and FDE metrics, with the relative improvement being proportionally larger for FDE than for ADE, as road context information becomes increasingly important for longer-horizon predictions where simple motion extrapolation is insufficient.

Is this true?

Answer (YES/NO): NO